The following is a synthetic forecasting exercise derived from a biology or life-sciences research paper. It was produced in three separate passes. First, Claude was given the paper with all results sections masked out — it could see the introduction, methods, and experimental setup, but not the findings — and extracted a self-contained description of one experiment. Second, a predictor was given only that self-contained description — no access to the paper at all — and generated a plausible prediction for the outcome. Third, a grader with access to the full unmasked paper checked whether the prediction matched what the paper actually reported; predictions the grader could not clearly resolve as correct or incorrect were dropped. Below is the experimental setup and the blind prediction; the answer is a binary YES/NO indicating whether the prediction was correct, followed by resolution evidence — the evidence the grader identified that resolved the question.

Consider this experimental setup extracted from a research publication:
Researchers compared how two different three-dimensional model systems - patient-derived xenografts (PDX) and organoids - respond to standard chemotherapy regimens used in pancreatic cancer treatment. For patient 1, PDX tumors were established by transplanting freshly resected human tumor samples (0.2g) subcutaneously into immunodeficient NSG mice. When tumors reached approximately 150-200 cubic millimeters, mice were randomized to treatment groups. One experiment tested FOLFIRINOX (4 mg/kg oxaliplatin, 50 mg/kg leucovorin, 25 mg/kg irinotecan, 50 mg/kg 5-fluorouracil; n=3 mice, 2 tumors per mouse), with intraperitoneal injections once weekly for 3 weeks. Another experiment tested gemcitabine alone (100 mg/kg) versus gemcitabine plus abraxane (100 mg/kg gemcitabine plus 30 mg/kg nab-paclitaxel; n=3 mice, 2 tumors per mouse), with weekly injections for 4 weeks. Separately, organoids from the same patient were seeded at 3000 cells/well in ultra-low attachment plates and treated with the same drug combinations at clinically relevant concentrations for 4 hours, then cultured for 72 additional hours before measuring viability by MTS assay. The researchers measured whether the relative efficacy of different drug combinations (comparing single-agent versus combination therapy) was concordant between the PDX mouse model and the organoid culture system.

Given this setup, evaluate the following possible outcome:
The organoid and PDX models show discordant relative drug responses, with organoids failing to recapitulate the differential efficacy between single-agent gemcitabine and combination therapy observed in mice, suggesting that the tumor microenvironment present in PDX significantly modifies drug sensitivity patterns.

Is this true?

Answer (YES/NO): NO